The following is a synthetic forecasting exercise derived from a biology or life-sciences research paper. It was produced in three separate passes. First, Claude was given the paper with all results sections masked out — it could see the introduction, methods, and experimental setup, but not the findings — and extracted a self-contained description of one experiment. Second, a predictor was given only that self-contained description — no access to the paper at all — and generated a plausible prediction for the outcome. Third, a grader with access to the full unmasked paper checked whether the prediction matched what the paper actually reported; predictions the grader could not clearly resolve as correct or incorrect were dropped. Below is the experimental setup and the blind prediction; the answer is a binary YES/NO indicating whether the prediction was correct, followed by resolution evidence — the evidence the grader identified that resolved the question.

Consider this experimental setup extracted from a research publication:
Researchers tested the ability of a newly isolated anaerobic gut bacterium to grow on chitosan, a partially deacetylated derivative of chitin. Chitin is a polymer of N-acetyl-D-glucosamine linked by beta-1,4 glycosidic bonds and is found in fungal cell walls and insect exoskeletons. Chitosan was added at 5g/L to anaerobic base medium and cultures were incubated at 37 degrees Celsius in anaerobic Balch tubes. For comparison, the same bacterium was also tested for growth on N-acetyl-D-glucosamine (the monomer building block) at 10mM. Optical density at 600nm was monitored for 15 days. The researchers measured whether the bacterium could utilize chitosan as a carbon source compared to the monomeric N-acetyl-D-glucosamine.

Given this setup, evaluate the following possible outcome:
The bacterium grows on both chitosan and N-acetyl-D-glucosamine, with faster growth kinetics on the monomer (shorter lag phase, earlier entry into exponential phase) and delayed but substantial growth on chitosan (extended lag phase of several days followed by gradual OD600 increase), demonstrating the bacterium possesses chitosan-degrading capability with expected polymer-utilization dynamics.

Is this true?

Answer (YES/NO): NO